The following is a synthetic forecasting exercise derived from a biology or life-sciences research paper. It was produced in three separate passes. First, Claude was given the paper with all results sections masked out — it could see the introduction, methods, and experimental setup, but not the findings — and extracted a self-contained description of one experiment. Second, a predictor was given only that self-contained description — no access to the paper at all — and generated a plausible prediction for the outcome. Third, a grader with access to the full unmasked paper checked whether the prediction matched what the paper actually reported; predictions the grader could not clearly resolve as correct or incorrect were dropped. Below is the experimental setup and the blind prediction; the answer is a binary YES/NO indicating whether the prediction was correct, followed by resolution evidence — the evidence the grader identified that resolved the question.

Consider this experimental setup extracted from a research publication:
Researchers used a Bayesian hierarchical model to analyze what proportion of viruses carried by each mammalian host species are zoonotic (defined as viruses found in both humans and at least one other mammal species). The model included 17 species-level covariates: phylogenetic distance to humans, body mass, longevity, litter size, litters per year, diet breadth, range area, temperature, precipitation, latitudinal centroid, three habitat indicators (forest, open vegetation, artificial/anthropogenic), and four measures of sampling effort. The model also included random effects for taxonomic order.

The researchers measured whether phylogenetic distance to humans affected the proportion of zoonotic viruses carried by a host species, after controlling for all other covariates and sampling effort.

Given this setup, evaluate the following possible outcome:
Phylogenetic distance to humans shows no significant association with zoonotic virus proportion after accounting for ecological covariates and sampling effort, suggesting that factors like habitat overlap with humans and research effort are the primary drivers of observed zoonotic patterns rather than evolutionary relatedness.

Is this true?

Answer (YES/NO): NO